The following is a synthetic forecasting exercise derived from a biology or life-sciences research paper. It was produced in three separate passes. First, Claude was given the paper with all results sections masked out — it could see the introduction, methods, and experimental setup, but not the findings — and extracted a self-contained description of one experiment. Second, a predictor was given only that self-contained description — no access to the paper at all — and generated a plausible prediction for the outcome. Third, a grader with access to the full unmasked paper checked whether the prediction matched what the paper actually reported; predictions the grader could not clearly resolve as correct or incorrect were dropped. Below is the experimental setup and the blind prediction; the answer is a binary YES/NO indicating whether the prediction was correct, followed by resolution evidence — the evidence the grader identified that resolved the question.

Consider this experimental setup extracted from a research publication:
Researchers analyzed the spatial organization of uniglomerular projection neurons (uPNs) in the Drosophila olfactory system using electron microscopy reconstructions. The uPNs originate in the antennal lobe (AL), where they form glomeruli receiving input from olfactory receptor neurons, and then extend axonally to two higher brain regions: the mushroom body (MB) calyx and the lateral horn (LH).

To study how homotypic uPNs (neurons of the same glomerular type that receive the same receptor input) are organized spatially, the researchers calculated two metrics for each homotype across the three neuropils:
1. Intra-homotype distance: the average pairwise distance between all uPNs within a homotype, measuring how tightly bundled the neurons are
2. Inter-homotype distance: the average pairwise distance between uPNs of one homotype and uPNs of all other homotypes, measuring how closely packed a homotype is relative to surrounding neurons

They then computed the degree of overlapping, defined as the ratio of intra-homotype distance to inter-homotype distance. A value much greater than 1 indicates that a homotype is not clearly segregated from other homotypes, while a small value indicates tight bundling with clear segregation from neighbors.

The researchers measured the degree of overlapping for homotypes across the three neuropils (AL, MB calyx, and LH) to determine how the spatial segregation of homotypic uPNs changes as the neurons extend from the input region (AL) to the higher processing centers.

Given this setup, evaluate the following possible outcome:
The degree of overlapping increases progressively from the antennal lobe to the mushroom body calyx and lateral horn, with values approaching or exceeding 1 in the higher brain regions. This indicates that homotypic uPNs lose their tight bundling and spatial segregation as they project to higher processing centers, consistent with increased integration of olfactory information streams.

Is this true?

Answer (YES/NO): NO